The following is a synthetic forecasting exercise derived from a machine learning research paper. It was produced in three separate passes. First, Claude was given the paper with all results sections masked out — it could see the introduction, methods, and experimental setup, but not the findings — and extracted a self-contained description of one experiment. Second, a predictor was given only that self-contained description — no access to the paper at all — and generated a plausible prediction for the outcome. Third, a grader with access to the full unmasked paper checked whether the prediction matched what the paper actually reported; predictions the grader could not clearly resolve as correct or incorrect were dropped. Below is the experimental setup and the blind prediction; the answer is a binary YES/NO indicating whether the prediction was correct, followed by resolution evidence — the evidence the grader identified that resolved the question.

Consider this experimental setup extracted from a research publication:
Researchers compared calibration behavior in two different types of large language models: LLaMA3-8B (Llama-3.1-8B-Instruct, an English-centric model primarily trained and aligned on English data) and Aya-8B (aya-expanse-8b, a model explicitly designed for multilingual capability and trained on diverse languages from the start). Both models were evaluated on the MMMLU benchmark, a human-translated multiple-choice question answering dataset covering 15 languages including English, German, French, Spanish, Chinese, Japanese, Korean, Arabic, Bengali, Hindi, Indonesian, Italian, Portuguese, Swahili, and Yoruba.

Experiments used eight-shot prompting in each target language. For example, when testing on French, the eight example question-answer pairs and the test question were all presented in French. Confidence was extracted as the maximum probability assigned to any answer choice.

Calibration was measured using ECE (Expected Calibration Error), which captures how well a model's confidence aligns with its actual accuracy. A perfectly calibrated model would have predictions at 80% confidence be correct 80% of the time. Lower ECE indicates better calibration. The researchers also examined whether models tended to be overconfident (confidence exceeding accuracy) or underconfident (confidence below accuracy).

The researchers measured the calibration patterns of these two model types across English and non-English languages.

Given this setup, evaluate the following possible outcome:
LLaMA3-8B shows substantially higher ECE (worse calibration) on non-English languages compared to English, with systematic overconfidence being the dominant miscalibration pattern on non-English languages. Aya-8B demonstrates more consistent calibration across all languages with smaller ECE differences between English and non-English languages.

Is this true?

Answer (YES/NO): NO